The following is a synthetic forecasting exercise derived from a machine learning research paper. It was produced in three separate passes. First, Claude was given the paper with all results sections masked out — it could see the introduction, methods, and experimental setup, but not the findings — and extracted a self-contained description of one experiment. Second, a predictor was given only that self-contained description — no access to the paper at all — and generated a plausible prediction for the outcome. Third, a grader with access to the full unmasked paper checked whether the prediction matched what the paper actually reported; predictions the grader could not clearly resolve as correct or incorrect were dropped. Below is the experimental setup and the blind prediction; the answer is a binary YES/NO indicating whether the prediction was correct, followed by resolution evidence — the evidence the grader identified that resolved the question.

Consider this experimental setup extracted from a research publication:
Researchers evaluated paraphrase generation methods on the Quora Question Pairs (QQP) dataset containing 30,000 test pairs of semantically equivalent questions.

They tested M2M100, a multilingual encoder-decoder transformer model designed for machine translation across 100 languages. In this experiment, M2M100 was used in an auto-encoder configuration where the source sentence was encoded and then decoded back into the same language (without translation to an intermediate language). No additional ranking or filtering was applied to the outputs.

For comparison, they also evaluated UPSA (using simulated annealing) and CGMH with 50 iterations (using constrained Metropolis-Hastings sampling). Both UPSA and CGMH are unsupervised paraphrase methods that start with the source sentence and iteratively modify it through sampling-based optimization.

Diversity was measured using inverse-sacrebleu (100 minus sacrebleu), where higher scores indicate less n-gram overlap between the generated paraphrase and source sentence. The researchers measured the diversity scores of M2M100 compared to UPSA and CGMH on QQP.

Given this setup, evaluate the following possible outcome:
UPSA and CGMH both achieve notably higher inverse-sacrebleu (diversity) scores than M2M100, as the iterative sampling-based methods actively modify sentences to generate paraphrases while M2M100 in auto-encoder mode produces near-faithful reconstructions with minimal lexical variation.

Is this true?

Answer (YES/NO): YES